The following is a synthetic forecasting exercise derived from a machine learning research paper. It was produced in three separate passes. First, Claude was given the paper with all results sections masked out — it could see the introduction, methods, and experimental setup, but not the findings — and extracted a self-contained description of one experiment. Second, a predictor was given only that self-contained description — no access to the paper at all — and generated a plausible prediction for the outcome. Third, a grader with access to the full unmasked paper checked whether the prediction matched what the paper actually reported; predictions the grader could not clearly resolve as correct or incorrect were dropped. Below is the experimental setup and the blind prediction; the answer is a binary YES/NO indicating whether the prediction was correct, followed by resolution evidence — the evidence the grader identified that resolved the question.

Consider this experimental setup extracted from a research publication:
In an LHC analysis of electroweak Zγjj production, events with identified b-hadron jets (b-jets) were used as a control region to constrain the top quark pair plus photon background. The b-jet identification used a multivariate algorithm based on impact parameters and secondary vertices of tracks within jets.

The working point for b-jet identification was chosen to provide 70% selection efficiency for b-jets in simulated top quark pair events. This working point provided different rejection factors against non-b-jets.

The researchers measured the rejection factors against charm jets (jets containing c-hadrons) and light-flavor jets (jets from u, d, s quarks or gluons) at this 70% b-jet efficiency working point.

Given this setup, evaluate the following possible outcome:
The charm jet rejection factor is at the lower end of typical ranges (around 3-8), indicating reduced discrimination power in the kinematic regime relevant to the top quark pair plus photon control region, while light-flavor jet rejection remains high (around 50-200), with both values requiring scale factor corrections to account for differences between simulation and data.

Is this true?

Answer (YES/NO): NO